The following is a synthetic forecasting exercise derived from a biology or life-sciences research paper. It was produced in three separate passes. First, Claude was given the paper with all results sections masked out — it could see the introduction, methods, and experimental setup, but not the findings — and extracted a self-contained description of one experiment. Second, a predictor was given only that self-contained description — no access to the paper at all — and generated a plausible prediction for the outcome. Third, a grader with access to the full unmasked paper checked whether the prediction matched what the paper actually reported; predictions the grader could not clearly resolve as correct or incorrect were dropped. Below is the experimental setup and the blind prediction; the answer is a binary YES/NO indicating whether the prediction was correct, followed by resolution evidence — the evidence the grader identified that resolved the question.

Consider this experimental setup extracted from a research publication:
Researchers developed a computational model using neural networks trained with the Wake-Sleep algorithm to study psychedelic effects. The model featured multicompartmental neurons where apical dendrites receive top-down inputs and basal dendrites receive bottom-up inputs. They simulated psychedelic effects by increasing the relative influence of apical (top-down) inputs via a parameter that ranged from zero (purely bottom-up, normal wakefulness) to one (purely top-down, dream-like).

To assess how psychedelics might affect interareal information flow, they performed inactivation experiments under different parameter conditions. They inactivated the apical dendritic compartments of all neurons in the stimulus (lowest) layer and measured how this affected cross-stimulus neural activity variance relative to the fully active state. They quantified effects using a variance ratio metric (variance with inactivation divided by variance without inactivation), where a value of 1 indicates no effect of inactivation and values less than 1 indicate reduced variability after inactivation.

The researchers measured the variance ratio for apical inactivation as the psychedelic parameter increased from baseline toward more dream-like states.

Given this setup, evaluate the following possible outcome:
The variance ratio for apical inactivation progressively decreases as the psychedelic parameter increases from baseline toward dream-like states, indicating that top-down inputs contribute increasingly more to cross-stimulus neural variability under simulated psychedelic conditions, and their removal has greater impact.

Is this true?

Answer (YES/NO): YES